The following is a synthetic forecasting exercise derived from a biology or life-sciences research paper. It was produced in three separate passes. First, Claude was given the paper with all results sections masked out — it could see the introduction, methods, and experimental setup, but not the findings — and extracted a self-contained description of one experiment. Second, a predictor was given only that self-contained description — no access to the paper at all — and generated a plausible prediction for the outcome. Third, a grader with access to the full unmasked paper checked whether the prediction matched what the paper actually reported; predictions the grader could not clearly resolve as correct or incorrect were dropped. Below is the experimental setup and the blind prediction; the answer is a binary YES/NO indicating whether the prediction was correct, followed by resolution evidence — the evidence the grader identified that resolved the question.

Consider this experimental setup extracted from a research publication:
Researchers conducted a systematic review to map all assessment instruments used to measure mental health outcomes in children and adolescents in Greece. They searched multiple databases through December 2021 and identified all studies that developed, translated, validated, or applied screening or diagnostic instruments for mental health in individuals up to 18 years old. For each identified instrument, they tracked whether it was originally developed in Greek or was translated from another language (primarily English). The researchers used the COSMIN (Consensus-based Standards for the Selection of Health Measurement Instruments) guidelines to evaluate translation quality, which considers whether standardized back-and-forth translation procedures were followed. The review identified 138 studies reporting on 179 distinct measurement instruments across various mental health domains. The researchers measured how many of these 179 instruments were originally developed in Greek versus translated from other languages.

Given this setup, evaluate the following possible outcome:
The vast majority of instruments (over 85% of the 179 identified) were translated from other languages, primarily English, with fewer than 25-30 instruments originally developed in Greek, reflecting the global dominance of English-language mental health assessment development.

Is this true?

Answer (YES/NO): YES